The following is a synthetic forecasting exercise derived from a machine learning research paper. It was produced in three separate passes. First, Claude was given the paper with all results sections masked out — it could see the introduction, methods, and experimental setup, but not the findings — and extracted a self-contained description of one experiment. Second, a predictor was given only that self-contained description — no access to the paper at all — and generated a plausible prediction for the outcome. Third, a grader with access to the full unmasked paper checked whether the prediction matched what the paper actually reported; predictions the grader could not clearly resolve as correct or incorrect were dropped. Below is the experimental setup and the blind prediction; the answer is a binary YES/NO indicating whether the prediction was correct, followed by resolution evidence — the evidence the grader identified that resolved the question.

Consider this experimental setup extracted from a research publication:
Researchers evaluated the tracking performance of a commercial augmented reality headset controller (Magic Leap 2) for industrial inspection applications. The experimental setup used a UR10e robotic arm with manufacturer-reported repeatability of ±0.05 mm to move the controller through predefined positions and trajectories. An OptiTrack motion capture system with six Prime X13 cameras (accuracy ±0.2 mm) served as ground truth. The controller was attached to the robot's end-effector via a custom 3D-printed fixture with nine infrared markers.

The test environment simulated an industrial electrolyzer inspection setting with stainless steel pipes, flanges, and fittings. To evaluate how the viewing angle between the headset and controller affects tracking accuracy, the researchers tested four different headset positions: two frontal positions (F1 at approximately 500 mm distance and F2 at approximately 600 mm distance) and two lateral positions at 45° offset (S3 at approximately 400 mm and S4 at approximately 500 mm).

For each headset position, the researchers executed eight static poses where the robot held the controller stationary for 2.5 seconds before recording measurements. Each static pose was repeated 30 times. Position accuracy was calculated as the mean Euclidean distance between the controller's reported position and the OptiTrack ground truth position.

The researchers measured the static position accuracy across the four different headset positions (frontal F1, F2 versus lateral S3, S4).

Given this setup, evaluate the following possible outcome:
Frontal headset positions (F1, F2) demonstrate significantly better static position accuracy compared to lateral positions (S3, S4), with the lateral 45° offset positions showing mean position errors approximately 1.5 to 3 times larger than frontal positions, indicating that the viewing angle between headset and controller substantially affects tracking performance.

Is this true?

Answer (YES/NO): NO